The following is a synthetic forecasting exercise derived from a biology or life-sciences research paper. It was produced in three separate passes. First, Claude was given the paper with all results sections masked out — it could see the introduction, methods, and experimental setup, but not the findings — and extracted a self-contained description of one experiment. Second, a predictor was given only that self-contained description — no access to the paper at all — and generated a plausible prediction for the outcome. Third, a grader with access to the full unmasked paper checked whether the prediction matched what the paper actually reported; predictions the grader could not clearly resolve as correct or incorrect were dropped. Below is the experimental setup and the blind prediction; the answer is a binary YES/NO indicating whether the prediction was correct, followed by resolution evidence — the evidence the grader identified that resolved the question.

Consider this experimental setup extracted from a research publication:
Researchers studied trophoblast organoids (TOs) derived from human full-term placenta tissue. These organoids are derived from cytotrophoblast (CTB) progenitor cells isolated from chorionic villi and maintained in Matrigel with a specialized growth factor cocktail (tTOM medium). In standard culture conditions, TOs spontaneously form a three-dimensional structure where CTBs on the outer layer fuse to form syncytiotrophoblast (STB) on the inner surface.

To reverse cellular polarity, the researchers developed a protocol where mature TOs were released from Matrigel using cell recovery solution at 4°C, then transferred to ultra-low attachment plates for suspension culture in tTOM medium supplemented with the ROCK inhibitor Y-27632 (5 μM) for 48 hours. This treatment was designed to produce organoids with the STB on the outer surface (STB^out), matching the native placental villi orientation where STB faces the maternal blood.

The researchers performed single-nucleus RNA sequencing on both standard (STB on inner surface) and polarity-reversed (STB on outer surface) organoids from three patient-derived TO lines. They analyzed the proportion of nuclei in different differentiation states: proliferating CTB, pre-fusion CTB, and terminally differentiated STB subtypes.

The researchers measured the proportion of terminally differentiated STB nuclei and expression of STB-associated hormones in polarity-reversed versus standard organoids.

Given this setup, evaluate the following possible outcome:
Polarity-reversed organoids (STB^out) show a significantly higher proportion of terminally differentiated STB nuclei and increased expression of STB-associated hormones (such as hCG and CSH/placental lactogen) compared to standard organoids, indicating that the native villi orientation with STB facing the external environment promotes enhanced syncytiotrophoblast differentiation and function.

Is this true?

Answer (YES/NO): YES